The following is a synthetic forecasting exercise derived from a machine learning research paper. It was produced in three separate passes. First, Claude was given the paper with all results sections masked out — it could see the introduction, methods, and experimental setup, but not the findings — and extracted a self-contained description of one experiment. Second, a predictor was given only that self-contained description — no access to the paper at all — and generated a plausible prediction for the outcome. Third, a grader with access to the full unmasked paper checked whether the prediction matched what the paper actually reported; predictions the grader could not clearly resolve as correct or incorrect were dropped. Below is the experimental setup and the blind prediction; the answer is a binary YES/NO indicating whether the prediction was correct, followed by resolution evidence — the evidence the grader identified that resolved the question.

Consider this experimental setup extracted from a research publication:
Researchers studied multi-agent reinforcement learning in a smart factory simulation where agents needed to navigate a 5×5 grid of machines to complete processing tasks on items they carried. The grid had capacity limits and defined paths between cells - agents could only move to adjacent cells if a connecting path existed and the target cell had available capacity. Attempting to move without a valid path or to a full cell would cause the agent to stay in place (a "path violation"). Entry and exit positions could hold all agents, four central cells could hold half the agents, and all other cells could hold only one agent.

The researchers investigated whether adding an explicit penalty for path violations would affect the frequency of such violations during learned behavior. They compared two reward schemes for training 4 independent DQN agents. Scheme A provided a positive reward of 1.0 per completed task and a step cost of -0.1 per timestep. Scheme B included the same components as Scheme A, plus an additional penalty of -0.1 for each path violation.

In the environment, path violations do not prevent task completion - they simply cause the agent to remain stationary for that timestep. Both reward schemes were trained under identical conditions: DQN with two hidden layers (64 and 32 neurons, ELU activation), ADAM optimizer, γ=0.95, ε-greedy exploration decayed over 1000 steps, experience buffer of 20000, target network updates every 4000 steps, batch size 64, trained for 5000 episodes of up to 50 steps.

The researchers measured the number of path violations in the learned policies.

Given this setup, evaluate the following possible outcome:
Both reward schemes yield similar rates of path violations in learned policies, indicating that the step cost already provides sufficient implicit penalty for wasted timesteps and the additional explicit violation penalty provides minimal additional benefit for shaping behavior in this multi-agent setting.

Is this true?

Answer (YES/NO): NO